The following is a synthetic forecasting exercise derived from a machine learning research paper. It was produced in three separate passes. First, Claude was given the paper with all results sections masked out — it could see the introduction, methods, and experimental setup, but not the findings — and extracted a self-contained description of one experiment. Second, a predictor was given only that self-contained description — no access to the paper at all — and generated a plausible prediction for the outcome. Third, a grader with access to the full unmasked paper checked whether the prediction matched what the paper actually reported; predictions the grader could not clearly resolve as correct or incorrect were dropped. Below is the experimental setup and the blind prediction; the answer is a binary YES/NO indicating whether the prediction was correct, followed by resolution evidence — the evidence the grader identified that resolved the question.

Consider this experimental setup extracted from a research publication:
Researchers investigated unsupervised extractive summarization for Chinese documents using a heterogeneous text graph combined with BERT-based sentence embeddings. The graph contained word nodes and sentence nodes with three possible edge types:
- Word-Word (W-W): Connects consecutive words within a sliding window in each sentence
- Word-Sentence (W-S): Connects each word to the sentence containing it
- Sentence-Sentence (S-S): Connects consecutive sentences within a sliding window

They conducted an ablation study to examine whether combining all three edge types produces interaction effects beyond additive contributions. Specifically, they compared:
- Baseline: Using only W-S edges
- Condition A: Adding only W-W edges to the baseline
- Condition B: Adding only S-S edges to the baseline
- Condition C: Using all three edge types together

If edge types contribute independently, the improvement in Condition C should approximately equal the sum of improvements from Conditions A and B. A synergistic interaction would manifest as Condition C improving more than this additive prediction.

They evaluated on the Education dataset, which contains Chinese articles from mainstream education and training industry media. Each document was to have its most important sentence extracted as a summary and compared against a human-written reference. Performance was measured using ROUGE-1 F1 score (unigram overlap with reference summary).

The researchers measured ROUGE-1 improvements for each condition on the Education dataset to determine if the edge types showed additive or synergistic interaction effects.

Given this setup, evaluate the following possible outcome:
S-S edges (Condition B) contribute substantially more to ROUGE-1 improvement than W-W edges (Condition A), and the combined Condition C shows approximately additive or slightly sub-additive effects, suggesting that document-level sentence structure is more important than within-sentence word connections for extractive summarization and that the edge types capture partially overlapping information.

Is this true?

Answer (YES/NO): NO